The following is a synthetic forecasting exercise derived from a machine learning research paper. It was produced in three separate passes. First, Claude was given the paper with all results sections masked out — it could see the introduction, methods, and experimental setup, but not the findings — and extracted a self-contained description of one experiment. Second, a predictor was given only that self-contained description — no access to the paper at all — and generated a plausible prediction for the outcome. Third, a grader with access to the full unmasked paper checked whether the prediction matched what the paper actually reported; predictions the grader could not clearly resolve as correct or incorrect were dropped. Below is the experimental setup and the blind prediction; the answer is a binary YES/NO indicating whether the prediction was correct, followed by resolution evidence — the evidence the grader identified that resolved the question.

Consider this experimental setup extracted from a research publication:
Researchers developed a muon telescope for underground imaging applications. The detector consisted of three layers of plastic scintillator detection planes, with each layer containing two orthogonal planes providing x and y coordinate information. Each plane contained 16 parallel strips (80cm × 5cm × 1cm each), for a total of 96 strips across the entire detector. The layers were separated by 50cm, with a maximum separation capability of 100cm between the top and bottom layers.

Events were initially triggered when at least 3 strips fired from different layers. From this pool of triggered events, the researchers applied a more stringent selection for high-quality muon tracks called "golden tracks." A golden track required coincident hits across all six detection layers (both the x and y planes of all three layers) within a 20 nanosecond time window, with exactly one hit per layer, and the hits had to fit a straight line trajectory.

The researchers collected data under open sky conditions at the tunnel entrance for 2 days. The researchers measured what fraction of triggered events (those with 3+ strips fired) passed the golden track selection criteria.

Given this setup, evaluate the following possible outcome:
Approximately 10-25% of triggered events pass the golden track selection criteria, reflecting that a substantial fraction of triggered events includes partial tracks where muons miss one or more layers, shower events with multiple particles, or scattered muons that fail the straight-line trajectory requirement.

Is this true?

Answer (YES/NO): YES